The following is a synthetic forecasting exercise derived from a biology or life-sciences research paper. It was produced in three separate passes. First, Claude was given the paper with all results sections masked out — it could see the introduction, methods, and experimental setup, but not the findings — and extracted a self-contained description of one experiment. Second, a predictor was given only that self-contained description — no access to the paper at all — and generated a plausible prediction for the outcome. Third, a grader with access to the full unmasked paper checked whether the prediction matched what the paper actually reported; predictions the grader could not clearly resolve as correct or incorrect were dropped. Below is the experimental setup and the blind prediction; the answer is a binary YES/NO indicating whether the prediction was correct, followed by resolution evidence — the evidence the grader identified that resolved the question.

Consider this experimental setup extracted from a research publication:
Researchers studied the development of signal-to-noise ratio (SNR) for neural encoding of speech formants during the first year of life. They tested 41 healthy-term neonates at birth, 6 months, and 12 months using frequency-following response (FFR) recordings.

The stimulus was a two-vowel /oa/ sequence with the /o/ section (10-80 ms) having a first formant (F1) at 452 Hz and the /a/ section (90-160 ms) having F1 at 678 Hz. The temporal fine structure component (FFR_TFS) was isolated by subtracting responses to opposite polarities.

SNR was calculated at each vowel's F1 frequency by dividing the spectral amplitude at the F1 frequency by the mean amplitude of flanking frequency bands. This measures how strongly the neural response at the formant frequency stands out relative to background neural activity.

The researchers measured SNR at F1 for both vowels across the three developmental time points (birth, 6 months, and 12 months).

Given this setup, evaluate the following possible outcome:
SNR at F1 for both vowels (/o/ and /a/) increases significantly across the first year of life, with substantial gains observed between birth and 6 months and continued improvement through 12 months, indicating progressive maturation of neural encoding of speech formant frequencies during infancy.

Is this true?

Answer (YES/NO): NO